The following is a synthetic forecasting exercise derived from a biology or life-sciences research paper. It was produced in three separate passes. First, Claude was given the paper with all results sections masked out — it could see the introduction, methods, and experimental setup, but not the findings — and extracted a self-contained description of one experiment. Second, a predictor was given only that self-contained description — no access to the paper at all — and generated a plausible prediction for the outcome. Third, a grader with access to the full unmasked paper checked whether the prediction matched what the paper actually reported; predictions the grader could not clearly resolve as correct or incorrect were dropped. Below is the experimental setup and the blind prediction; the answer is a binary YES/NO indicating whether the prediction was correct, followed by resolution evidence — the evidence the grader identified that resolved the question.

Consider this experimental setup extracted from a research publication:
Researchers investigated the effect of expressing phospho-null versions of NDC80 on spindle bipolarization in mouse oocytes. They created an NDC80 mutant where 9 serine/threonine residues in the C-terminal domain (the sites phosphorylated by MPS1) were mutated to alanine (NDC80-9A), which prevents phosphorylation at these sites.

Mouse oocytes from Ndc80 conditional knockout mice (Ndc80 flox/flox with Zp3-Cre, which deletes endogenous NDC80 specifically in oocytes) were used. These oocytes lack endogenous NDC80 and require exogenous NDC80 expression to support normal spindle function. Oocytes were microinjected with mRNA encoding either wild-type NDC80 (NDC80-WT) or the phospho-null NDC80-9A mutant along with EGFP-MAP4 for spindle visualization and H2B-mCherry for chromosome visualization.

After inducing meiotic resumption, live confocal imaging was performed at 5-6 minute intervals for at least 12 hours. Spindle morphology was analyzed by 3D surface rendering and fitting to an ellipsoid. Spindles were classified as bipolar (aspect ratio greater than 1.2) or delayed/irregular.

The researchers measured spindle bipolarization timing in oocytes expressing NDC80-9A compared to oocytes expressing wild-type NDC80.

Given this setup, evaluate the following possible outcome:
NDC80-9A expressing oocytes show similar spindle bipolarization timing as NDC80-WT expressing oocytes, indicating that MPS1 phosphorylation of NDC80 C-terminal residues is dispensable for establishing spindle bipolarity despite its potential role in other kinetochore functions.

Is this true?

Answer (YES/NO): YES